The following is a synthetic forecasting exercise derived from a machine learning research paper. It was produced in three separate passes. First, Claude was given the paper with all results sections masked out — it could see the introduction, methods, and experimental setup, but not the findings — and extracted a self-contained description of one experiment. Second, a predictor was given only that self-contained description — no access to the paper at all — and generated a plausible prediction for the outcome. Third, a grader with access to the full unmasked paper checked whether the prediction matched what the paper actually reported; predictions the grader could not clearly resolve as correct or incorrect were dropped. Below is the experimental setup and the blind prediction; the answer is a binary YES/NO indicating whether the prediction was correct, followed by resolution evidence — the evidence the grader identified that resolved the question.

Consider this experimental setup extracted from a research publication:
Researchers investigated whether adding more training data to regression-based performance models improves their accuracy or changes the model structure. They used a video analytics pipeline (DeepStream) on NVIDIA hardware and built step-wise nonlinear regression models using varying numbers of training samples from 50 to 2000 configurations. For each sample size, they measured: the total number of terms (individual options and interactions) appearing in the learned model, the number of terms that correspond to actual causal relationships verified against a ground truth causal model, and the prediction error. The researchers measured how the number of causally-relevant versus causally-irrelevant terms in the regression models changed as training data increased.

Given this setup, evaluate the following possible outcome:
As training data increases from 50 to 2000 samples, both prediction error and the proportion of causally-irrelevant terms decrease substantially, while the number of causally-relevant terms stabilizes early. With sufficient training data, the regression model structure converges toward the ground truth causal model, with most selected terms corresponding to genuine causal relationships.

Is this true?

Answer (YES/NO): NO